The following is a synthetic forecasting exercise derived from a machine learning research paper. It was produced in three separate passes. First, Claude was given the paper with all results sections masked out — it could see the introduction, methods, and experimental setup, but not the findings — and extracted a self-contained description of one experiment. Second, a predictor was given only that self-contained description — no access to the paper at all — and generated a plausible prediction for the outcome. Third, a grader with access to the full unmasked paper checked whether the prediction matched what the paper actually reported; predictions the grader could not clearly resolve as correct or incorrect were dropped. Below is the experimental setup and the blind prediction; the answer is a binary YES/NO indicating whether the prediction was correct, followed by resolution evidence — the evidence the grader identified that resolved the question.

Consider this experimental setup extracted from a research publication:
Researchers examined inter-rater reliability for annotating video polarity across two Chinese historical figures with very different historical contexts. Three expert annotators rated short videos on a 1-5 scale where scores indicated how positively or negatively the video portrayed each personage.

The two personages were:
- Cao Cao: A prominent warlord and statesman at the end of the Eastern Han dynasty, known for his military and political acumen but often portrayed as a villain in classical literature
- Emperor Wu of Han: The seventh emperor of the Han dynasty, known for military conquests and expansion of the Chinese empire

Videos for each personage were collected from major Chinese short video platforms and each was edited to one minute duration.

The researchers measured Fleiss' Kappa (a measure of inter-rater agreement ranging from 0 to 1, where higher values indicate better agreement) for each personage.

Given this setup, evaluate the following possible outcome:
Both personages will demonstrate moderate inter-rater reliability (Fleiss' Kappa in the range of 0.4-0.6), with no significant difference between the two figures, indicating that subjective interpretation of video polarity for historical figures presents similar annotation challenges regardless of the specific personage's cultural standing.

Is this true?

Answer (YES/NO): NO